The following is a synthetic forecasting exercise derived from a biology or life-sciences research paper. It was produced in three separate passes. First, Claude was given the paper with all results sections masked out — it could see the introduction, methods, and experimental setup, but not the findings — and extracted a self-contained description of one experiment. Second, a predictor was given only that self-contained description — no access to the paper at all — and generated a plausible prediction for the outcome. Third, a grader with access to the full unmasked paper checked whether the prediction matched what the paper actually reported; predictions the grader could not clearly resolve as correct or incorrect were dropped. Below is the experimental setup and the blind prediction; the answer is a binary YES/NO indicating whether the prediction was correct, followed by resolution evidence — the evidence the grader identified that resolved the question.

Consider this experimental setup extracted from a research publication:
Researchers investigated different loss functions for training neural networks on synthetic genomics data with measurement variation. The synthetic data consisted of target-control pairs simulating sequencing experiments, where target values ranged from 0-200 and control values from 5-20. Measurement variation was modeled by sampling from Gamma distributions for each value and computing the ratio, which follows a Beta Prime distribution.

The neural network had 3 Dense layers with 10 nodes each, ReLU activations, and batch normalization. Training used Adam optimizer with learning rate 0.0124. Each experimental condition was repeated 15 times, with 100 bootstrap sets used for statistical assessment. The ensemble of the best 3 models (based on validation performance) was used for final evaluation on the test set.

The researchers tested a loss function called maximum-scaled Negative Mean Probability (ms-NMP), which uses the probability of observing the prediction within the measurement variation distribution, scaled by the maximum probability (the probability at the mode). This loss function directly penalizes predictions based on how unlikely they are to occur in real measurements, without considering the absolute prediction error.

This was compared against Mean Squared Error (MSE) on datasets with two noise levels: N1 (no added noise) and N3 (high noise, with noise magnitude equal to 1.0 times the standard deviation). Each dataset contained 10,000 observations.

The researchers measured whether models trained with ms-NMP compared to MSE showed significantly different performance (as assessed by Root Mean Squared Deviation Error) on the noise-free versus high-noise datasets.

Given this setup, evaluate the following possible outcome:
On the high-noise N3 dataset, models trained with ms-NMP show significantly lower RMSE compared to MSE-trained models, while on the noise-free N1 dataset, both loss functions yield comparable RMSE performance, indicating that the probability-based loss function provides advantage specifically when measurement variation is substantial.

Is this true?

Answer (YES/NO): NO